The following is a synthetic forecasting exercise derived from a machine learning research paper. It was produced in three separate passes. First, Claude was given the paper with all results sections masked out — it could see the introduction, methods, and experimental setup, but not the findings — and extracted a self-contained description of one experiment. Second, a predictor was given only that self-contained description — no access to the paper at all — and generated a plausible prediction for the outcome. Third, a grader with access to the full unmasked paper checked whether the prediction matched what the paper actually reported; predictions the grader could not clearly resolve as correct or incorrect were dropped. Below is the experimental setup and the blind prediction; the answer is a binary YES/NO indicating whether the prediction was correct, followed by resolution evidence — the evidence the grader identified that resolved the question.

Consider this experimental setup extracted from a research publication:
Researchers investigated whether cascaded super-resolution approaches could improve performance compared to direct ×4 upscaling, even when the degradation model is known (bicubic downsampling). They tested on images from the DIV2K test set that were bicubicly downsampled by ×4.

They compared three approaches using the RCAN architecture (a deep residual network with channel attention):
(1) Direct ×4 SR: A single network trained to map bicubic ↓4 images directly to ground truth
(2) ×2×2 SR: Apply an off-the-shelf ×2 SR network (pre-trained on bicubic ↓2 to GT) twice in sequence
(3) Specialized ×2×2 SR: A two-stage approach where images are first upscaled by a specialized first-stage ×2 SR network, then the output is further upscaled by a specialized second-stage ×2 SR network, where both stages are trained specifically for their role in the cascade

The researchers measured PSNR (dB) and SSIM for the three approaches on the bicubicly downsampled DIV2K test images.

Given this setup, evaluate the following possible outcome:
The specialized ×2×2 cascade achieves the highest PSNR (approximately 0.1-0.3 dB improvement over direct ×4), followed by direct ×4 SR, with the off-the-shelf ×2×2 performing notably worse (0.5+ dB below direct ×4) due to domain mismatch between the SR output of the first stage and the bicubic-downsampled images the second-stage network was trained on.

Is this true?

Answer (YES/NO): NO